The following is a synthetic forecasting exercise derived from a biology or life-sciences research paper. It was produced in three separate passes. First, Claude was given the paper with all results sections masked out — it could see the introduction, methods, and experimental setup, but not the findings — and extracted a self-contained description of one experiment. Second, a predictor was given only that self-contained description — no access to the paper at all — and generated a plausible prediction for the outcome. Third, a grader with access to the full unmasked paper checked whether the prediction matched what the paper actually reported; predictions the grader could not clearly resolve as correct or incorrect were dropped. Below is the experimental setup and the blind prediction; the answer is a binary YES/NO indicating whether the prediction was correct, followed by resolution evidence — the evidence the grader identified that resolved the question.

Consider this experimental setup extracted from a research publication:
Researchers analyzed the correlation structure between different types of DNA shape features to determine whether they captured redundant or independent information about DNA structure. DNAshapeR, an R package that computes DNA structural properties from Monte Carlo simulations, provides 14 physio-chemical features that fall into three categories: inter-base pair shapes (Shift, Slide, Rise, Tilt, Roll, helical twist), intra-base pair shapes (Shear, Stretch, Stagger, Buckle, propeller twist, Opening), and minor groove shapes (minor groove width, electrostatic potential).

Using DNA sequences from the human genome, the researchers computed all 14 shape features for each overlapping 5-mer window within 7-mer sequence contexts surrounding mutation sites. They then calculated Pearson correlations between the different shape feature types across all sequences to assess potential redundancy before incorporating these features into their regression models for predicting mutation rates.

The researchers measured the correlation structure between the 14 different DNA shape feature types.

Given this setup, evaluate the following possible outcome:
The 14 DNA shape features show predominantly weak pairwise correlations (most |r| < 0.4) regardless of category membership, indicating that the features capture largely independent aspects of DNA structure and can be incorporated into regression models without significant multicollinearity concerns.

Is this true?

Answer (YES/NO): YES